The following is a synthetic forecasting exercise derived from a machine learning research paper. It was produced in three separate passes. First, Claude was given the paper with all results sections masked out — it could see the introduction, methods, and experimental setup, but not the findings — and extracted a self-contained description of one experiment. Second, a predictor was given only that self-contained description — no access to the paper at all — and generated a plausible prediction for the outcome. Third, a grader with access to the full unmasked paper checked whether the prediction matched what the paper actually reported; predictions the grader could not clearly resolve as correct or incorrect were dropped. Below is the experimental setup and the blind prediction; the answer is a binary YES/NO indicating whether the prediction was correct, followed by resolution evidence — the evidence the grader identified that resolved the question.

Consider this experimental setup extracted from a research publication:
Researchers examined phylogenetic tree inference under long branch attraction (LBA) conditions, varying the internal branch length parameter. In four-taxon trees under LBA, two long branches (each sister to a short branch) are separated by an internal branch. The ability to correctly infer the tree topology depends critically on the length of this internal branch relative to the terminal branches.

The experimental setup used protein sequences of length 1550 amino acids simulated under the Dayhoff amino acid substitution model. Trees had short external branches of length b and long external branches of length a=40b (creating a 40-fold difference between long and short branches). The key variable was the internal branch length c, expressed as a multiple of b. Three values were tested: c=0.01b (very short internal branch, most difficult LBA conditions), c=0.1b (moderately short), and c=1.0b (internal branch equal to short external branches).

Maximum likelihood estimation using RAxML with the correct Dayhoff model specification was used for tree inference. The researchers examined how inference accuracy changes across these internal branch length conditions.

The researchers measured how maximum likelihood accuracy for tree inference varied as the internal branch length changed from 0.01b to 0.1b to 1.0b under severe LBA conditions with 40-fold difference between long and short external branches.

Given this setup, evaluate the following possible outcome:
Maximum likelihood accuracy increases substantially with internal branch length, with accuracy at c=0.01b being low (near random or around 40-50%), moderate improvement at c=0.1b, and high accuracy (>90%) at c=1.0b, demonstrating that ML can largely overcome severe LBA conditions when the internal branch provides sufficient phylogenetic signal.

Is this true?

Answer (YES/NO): NO